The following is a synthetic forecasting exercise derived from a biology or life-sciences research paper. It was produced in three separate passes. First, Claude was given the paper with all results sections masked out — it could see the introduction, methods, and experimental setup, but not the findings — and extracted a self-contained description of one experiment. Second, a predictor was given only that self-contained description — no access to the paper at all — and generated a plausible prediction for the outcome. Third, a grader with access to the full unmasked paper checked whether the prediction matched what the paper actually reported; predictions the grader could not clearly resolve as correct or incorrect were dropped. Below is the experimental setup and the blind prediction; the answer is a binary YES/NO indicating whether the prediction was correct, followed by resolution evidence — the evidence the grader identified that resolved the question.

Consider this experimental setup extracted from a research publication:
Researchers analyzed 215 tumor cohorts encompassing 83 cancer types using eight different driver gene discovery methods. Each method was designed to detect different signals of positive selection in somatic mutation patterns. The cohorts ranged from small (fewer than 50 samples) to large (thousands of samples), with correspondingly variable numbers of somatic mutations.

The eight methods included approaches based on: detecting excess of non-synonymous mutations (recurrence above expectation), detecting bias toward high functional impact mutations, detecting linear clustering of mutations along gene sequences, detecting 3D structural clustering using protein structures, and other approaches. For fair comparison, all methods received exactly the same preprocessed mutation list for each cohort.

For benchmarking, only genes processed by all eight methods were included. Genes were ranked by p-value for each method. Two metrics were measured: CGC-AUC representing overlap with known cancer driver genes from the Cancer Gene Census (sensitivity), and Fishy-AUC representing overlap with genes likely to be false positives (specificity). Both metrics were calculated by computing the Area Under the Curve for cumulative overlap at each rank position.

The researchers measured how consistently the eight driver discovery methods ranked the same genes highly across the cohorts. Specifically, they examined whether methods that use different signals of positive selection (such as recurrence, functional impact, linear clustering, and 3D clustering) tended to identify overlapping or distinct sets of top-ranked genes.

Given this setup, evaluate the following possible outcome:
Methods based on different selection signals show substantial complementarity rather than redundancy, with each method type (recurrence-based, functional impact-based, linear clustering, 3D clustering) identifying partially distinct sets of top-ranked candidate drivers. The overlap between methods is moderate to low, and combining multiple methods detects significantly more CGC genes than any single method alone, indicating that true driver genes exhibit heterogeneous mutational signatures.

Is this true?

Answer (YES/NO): YES